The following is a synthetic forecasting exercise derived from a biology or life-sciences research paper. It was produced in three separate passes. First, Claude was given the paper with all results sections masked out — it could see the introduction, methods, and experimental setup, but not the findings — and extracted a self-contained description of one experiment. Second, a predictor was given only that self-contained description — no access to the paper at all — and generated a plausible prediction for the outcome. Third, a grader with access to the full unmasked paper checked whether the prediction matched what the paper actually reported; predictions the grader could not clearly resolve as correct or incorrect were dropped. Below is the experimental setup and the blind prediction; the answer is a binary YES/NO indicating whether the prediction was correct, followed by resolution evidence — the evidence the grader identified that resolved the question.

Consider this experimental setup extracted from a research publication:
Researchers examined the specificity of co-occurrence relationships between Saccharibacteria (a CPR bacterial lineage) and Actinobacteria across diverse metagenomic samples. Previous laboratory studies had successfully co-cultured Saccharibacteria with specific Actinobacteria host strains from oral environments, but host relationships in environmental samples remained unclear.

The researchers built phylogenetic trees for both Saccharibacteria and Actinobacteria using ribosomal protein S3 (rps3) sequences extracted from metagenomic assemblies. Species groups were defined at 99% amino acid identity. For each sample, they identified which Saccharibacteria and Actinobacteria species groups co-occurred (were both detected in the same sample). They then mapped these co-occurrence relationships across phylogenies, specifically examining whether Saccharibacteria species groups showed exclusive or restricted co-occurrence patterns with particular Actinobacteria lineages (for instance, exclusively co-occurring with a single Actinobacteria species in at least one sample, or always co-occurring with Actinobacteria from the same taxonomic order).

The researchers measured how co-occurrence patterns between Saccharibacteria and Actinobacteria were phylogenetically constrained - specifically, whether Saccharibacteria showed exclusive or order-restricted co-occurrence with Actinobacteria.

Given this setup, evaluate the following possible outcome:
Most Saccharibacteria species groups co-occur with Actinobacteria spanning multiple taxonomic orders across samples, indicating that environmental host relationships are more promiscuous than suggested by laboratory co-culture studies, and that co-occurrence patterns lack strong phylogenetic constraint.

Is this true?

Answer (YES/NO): NO